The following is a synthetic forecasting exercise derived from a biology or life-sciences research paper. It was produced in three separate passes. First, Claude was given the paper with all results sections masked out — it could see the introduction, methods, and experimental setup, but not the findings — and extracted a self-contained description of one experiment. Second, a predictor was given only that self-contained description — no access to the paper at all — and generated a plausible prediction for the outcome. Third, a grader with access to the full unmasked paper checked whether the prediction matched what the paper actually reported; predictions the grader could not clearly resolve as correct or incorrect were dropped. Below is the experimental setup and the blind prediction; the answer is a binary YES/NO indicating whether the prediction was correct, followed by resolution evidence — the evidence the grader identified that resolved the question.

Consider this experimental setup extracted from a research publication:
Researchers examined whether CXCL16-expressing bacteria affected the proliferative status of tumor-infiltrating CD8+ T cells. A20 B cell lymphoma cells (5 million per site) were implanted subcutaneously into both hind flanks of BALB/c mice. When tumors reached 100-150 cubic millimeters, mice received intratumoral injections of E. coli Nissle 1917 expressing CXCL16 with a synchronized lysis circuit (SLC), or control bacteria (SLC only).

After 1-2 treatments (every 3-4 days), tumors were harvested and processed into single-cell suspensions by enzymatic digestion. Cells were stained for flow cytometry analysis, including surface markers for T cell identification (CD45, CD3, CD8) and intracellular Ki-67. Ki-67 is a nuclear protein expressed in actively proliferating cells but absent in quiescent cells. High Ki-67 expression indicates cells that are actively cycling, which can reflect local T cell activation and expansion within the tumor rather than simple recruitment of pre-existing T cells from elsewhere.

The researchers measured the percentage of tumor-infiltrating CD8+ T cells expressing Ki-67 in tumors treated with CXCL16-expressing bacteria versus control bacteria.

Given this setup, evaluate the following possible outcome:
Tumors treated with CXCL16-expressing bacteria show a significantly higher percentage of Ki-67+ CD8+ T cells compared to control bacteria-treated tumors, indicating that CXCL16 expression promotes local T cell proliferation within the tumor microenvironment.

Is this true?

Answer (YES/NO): YES